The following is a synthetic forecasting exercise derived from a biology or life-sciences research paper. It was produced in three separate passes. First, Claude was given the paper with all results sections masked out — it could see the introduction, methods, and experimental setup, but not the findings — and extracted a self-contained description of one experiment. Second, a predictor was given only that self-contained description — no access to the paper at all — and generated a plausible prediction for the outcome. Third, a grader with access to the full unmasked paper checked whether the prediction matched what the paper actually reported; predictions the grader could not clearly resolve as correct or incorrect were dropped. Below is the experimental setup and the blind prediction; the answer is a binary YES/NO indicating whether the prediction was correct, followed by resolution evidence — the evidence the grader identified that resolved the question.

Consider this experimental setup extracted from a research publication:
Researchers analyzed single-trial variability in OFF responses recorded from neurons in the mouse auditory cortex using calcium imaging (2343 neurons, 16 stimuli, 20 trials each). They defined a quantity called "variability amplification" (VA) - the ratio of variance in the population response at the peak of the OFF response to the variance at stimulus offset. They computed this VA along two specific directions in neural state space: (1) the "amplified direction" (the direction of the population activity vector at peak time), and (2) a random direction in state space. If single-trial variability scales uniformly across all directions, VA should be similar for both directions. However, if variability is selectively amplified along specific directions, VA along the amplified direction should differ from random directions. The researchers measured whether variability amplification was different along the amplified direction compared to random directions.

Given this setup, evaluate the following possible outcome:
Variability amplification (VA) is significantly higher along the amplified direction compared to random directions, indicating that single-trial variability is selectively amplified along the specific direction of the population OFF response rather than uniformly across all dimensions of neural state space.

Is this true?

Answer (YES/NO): YES